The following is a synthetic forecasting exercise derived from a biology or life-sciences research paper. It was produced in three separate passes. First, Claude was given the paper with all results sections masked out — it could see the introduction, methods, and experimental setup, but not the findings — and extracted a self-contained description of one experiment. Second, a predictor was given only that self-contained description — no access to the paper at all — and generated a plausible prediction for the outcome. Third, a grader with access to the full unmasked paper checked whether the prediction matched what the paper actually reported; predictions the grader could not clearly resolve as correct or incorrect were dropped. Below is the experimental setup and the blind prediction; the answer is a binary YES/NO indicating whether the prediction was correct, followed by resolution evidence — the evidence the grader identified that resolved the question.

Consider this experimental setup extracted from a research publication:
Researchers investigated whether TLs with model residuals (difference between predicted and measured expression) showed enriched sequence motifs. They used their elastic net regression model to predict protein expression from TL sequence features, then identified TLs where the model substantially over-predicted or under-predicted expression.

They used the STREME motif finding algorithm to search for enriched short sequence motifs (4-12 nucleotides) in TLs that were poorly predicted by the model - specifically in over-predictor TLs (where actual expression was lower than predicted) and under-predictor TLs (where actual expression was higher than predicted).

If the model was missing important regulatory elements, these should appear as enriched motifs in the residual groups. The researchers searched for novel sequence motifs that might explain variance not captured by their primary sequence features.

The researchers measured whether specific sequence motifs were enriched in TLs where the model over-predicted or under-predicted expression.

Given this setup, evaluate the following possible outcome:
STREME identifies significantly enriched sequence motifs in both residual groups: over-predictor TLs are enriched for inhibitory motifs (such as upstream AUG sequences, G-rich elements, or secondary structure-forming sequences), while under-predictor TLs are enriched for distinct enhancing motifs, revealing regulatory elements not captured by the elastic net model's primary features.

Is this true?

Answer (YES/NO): NO